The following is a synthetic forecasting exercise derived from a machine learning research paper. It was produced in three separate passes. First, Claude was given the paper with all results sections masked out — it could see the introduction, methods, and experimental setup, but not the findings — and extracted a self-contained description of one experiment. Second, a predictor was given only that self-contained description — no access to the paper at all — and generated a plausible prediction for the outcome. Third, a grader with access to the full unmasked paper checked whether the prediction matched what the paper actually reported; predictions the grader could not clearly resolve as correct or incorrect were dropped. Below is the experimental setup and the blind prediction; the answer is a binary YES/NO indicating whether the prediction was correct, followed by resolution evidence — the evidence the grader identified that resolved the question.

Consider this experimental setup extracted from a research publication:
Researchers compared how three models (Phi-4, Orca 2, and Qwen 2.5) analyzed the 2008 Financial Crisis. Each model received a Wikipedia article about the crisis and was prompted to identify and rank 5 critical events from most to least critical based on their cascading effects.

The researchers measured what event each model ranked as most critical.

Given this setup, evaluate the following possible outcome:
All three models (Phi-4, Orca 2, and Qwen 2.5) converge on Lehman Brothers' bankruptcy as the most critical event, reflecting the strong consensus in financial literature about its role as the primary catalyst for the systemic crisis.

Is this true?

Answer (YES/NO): NO